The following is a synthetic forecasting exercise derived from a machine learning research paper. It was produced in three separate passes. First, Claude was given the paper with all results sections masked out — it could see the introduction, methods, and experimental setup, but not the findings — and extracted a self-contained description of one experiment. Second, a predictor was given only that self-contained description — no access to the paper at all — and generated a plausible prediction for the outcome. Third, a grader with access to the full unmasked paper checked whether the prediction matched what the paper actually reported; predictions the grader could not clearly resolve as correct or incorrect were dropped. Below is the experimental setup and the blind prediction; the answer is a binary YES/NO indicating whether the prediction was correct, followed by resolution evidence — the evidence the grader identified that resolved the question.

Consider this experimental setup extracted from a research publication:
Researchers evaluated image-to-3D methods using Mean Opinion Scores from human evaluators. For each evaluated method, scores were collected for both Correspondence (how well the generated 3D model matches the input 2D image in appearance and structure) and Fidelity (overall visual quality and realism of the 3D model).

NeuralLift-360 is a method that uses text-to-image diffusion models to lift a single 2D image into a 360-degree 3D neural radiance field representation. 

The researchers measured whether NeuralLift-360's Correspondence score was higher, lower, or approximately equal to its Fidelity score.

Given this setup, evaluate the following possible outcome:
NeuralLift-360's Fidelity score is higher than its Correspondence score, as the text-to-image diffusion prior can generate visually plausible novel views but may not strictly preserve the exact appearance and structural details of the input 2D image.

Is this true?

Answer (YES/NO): YES